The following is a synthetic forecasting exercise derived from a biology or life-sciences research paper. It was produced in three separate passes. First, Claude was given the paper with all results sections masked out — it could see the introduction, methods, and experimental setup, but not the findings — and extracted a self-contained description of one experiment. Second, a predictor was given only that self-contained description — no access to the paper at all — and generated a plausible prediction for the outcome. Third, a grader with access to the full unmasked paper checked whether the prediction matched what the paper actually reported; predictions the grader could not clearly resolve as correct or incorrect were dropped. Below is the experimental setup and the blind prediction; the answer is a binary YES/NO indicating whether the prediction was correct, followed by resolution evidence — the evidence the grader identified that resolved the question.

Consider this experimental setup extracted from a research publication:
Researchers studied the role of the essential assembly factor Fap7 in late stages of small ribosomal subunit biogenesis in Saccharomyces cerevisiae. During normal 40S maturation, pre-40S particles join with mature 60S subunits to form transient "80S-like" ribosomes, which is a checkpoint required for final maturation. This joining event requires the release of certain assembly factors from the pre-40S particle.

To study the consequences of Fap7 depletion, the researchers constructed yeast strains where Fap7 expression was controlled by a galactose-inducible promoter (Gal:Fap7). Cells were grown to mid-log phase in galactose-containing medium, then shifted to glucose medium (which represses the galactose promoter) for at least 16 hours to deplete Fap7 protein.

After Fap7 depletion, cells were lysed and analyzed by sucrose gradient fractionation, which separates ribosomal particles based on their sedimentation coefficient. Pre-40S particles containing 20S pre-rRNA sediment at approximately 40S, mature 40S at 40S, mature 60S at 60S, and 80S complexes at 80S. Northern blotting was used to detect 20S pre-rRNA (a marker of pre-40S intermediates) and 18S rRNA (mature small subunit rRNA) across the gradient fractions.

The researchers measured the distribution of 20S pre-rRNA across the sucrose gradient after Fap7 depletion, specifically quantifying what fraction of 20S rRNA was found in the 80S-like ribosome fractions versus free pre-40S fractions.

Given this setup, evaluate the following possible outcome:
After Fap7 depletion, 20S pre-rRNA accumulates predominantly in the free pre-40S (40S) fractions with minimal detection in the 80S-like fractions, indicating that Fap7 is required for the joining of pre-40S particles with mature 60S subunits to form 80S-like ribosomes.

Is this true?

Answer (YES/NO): NO